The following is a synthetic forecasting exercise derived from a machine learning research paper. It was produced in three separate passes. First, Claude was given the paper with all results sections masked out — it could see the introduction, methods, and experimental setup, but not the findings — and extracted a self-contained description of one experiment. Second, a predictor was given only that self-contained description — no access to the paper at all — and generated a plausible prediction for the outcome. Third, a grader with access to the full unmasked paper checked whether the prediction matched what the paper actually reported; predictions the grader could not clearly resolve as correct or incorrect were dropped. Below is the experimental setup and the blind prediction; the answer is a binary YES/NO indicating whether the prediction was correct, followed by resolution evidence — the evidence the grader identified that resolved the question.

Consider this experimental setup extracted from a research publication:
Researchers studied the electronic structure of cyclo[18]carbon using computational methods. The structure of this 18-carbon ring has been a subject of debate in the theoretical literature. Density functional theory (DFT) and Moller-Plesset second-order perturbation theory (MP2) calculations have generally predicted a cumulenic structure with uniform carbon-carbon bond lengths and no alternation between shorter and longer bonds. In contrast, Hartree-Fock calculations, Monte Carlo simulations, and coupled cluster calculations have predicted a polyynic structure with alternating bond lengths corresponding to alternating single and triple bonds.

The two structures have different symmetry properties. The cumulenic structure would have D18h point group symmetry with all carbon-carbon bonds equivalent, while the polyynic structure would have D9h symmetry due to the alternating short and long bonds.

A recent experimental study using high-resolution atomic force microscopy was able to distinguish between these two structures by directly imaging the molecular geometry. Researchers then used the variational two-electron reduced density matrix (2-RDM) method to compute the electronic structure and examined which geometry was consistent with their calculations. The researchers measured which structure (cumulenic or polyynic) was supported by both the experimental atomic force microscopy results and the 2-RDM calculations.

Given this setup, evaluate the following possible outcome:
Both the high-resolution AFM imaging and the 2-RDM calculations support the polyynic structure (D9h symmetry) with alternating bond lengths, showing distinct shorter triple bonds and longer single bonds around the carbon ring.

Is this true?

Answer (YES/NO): YES